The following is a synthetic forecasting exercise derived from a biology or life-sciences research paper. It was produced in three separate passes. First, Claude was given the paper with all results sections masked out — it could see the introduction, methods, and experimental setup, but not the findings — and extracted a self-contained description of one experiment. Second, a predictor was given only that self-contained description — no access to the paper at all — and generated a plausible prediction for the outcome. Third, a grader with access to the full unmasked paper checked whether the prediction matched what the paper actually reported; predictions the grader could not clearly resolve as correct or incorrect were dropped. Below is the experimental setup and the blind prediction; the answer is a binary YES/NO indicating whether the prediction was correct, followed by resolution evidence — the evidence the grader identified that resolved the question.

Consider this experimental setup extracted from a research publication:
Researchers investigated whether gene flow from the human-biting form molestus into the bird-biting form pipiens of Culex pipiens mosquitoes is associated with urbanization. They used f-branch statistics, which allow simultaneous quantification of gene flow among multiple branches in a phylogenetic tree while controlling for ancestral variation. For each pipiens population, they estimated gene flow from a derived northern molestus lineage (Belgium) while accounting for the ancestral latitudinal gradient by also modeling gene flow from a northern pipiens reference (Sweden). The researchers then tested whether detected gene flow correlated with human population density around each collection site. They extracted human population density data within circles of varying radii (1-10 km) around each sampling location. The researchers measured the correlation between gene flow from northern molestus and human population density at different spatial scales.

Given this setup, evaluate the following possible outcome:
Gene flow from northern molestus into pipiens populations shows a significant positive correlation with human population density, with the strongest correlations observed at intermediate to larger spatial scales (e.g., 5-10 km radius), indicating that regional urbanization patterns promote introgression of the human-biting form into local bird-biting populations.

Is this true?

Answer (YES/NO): NO